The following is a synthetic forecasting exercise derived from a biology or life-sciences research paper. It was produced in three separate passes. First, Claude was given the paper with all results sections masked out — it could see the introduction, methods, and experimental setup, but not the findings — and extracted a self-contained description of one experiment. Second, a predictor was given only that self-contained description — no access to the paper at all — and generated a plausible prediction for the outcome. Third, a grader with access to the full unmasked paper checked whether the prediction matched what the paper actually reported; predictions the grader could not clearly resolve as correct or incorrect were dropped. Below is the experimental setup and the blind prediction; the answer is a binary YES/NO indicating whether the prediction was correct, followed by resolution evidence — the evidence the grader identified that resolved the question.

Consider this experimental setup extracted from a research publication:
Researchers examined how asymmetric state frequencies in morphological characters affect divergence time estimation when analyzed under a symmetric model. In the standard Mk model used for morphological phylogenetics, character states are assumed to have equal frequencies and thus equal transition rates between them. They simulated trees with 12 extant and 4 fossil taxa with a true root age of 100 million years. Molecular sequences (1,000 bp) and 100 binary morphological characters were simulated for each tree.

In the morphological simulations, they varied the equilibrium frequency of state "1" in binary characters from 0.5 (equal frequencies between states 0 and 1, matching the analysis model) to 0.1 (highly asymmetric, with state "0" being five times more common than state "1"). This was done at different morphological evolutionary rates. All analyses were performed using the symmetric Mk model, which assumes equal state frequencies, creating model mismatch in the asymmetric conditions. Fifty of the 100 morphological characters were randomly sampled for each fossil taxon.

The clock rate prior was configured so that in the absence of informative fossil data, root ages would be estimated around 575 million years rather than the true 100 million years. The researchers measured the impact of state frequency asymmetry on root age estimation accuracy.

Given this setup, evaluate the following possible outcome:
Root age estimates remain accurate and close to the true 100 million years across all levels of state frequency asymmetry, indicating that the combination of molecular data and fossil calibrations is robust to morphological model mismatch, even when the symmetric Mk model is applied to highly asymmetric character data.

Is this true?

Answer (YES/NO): NO